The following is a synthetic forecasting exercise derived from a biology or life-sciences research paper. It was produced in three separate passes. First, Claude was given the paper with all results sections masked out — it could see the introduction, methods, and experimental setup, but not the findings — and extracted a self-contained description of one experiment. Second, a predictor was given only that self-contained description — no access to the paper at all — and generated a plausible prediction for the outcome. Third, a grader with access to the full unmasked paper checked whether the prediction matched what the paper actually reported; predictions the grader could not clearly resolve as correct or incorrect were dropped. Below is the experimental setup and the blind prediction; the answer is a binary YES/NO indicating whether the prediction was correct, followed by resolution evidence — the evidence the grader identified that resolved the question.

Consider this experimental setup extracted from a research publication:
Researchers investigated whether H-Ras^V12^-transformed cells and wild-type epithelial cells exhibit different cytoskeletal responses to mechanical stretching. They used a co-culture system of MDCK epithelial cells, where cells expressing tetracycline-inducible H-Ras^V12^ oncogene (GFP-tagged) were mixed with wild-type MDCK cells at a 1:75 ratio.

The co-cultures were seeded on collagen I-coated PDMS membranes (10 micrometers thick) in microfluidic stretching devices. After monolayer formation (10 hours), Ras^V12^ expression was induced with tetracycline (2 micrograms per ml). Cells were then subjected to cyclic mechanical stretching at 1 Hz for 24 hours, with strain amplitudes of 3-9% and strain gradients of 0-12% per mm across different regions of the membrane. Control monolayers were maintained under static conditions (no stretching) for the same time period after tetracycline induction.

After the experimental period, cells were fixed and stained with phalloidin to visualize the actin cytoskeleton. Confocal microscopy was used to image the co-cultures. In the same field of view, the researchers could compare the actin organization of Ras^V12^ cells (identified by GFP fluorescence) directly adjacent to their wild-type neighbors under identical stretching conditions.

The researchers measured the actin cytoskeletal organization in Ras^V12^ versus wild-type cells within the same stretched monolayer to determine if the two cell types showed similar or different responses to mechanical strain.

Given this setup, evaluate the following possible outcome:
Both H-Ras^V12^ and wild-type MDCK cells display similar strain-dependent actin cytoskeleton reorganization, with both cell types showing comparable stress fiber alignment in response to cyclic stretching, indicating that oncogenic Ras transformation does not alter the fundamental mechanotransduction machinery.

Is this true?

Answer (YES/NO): NO